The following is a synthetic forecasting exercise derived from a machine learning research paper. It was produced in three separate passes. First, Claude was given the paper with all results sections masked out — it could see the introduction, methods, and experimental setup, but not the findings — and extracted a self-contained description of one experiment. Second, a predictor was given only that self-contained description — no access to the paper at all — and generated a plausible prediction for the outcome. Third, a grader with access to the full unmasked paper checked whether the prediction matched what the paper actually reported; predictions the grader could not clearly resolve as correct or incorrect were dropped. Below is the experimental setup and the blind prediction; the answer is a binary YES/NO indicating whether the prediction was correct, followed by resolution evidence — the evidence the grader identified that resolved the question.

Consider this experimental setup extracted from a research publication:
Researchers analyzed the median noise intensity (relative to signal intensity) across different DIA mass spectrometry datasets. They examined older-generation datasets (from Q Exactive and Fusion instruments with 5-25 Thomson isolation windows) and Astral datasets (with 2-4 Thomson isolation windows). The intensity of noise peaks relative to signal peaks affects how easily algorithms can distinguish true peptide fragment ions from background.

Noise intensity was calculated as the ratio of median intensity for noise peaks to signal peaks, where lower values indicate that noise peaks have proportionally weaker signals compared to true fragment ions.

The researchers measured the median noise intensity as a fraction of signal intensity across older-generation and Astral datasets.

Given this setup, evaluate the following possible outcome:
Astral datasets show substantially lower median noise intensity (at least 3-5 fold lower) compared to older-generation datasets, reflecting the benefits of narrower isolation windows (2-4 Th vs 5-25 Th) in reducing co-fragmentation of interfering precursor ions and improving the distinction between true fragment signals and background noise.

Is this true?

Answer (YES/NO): NO